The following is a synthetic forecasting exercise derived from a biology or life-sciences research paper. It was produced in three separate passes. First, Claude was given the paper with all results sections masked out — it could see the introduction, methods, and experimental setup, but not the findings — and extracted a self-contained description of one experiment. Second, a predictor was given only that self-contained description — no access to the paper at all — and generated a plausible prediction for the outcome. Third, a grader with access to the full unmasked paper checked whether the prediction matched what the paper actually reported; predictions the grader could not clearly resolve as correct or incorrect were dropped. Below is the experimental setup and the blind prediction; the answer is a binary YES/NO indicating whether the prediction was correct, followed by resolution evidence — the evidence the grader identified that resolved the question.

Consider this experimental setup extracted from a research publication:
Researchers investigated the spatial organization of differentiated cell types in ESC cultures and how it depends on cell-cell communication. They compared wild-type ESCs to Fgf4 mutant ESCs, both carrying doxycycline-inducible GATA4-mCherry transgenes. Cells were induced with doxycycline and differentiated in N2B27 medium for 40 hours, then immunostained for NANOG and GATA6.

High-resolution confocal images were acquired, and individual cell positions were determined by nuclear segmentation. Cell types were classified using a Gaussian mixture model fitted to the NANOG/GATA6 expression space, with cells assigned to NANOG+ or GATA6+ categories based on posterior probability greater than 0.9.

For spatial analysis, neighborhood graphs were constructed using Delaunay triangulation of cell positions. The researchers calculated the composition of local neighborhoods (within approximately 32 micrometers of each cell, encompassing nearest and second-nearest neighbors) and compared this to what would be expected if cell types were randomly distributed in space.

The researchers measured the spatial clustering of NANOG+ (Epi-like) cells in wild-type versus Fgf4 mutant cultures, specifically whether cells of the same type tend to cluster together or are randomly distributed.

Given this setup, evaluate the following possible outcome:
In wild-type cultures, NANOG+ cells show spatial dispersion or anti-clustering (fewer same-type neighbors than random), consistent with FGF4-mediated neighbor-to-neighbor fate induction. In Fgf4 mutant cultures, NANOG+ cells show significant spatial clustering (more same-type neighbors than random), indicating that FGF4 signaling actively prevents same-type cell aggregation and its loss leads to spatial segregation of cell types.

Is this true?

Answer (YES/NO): NO